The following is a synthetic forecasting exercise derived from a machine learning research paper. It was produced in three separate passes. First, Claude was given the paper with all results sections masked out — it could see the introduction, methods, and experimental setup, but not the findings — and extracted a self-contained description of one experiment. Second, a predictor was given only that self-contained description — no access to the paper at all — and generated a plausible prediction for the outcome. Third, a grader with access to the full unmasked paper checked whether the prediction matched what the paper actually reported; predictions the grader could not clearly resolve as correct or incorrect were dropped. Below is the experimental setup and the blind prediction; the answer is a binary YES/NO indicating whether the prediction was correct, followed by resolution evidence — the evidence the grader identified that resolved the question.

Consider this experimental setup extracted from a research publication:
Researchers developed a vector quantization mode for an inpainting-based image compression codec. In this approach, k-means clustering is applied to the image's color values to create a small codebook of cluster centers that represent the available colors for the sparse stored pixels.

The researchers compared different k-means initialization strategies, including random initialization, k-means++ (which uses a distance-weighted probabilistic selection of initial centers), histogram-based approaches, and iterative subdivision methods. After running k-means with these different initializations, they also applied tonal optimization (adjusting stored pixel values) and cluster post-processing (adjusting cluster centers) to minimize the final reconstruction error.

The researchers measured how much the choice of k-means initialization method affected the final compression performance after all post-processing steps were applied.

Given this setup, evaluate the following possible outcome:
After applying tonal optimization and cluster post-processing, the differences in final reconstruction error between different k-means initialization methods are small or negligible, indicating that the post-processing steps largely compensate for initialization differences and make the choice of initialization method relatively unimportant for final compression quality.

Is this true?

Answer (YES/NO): YES